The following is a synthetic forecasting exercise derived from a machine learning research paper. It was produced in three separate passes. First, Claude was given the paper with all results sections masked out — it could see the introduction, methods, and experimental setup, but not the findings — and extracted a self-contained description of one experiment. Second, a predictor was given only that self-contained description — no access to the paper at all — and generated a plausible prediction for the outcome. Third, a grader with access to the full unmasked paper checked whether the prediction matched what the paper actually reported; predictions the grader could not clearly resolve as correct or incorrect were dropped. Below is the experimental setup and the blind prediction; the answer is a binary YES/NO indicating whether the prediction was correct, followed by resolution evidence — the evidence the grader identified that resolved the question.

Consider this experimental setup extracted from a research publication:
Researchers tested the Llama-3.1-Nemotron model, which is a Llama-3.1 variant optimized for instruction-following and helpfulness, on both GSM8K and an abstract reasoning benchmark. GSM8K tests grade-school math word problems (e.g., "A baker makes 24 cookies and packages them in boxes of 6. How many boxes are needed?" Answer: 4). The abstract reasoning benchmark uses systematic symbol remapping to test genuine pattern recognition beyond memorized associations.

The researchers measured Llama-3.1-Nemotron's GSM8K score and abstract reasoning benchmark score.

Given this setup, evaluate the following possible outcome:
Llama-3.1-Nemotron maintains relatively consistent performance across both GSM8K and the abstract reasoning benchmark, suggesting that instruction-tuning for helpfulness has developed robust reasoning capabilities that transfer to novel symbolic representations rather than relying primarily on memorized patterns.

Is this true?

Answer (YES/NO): NO